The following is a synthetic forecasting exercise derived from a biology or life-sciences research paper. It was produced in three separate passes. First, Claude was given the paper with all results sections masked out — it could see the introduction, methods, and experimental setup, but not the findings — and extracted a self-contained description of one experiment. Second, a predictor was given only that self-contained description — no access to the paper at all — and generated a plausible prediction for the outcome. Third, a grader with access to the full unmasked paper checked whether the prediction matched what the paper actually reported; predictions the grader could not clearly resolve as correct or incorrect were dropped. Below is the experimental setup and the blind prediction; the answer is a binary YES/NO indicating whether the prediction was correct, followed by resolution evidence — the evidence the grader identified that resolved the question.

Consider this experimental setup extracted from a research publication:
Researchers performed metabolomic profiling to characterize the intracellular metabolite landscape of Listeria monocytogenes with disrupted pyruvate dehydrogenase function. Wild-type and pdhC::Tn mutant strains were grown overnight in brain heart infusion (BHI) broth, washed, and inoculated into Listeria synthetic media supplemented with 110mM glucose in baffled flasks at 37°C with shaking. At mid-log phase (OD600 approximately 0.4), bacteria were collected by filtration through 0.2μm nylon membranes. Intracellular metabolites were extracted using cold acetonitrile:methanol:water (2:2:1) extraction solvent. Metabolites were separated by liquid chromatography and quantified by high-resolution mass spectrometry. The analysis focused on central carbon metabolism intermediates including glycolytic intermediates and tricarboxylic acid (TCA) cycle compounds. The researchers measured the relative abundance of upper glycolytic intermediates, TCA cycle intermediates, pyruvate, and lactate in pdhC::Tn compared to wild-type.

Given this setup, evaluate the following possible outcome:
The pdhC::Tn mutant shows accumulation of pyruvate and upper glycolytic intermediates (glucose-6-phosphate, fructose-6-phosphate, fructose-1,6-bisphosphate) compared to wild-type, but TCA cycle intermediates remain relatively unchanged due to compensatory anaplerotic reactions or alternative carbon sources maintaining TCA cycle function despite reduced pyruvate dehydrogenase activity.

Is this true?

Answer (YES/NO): NO